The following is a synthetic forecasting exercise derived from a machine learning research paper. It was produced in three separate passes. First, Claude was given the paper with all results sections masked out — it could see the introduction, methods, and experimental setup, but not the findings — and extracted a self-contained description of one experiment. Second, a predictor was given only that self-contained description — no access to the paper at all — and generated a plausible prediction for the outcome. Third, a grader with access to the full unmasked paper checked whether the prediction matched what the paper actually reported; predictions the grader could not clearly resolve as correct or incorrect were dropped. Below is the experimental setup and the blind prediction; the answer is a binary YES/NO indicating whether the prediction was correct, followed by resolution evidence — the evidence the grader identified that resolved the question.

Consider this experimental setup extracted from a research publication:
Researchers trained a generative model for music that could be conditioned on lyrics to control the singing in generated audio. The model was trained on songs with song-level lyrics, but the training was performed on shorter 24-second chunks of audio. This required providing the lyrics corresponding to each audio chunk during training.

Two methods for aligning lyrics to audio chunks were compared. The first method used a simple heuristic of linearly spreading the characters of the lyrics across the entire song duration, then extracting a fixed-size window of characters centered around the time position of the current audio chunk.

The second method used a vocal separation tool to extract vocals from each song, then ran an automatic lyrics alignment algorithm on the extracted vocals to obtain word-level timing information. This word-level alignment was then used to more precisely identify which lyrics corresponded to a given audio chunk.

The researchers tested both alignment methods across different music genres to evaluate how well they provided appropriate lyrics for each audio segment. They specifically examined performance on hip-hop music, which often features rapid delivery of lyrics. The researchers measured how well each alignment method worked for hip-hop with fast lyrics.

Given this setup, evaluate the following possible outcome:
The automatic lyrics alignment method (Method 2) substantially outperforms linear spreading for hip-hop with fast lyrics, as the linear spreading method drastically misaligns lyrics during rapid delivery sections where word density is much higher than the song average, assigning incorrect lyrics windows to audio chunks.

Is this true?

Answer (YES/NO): YES